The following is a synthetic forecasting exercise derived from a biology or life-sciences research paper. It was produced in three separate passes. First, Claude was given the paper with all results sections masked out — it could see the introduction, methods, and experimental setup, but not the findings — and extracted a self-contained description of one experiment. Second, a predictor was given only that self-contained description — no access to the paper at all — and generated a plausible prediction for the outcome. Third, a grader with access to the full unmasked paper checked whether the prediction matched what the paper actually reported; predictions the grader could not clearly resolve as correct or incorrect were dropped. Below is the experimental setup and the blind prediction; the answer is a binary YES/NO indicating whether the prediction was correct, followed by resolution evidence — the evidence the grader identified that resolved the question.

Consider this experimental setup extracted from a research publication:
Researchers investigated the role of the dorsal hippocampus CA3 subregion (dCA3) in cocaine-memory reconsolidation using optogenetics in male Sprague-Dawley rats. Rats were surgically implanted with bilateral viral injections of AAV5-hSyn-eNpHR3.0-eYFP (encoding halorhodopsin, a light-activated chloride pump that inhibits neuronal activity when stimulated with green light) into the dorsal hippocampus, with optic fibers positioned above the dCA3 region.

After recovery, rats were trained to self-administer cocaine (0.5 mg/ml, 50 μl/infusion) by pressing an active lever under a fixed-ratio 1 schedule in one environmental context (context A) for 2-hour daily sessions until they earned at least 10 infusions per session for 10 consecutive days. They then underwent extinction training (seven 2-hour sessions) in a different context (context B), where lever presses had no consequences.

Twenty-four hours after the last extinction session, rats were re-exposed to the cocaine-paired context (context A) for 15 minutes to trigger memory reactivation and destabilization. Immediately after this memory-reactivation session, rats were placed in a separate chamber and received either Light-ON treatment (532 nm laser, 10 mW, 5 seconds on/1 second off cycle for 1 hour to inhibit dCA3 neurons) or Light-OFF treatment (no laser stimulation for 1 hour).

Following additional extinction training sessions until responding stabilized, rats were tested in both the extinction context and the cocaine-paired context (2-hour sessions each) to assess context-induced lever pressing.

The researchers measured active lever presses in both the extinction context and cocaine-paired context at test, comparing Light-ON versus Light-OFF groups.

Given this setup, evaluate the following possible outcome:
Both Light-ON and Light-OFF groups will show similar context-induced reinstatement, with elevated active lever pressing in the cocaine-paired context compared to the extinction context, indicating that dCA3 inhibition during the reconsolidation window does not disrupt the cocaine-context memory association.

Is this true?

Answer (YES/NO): NO